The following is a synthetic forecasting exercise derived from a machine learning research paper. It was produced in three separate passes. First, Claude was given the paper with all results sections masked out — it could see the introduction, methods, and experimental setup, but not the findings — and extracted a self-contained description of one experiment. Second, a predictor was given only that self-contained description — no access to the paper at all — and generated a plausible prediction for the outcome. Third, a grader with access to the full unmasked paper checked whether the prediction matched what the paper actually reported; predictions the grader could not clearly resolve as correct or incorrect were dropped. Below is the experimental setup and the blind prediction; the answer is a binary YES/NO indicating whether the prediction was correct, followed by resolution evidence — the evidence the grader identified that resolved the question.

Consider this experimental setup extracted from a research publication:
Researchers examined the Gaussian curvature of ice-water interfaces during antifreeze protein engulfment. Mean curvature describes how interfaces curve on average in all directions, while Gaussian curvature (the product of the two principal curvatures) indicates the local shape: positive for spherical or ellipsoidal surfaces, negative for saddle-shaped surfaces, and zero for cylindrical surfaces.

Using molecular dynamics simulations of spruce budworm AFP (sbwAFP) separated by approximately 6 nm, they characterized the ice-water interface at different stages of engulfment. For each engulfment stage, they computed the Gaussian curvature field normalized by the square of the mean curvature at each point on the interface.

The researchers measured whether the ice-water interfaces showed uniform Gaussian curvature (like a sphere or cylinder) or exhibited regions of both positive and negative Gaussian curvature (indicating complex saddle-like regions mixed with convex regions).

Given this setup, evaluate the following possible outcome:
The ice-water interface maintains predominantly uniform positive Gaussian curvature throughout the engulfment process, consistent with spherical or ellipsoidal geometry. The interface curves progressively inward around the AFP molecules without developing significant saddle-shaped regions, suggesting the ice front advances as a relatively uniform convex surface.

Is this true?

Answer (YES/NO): NO